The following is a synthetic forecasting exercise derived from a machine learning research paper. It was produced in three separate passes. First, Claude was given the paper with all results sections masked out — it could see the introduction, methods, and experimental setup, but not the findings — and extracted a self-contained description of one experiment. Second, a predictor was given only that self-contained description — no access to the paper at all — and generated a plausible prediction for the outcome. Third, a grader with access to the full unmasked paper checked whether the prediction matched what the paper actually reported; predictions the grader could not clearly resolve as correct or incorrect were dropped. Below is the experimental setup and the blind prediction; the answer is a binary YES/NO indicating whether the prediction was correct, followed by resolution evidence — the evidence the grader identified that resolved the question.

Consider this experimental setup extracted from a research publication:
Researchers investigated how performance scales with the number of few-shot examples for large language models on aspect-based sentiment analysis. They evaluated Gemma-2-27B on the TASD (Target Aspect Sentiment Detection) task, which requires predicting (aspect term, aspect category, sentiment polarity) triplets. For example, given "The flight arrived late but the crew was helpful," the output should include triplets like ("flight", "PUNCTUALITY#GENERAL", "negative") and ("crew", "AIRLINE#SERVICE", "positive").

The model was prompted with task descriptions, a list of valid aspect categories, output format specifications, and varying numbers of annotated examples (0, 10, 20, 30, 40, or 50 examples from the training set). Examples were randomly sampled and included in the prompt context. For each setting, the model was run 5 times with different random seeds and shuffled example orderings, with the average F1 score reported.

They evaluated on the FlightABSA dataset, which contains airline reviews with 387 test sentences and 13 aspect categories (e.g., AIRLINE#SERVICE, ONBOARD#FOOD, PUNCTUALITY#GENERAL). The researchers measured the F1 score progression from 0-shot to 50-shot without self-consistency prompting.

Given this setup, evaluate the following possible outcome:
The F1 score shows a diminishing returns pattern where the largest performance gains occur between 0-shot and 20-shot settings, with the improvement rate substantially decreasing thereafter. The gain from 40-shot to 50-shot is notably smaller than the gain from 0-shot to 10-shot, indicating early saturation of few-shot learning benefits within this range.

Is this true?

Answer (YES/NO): NO